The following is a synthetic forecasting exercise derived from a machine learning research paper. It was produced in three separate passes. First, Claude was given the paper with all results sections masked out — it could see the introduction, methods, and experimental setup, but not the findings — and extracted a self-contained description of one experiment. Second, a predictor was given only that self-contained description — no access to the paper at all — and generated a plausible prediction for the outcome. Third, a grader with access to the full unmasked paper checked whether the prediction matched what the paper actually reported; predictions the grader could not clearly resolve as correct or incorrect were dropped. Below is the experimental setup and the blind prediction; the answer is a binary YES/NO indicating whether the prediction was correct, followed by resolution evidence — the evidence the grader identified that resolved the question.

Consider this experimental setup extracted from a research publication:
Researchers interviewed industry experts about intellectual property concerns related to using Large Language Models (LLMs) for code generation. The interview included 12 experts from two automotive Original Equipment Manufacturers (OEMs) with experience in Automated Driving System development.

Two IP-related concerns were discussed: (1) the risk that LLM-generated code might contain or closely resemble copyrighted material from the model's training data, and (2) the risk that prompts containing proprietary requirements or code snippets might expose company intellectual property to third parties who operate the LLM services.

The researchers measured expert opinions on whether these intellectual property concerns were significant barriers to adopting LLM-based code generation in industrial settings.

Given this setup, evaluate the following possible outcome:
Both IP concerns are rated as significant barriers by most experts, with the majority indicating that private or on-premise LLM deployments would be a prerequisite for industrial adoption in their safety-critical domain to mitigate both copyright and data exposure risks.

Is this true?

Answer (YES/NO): NO